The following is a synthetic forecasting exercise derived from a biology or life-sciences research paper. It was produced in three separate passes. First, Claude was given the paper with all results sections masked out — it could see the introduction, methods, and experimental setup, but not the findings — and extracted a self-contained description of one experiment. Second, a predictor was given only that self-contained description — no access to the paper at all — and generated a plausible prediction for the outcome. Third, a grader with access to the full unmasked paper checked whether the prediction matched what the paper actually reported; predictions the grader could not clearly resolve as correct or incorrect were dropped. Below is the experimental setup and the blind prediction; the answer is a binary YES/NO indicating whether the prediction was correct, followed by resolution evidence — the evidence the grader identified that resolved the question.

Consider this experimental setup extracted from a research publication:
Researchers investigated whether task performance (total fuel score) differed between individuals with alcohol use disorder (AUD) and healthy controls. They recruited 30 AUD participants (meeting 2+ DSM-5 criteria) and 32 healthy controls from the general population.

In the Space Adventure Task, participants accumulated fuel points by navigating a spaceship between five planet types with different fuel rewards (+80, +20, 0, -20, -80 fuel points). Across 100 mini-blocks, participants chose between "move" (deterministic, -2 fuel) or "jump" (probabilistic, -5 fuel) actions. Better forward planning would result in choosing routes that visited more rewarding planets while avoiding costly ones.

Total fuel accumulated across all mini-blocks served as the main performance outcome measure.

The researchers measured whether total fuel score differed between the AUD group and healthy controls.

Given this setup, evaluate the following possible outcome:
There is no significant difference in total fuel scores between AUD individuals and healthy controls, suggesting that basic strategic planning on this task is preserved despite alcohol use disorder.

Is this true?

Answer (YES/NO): NO